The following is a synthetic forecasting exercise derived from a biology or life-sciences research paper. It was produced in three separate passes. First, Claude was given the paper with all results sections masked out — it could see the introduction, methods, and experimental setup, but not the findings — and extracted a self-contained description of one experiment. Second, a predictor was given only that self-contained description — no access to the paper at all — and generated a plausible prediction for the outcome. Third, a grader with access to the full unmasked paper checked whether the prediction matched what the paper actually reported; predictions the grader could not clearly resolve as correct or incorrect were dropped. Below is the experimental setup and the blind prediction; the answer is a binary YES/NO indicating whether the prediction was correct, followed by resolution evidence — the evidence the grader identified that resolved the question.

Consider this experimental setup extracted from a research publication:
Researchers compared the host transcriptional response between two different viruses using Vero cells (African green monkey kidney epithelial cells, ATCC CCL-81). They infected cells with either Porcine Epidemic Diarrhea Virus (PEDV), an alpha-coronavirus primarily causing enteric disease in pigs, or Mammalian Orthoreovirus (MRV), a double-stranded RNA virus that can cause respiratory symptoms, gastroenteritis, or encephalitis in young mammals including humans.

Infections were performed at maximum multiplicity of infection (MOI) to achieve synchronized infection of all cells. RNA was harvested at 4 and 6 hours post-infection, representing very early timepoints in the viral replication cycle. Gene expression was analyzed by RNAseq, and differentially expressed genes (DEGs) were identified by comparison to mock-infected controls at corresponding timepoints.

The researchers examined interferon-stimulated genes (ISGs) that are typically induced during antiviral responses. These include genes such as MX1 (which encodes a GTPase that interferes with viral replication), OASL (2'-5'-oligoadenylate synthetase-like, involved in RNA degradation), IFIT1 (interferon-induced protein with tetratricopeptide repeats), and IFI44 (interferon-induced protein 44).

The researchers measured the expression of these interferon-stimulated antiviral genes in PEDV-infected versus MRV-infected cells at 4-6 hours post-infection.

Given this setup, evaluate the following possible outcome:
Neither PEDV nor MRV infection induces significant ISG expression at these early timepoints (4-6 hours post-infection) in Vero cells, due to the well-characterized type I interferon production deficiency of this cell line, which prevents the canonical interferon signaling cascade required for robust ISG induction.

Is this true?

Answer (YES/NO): NO